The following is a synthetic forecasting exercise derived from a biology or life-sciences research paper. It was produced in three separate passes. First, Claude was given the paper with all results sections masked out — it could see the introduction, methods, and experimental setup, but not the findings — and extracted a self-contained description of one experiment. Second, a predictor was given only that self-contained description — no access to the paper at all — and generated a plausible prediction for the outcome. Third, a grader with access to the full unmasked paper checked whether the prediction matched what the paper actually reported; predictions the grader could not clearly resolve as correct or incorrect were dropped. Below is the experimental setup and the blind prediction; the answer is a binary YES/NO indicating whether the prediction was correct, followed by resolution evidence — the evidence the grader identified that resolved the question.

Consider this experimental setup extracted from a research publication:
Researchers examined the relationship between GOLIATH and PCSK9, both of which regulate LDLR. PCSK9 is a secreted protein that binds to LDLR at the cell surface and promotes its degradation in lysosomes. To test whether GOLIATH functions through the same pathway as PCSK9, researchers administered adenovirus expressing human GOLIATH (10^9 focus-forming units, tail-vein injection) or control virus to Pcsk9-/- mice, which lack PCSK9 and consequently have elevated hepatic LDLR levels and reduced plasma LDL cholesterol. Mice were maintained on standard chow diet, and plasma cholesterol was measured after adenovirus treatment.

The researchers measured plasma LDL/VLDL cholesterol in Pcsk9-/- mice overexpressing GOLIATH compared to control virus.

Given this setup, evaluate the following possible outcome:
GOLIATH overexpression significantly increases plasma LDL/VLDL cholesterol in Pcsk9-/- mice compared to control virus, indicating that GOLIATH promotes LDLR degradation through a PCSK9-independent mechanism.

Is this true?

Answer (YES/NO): YES